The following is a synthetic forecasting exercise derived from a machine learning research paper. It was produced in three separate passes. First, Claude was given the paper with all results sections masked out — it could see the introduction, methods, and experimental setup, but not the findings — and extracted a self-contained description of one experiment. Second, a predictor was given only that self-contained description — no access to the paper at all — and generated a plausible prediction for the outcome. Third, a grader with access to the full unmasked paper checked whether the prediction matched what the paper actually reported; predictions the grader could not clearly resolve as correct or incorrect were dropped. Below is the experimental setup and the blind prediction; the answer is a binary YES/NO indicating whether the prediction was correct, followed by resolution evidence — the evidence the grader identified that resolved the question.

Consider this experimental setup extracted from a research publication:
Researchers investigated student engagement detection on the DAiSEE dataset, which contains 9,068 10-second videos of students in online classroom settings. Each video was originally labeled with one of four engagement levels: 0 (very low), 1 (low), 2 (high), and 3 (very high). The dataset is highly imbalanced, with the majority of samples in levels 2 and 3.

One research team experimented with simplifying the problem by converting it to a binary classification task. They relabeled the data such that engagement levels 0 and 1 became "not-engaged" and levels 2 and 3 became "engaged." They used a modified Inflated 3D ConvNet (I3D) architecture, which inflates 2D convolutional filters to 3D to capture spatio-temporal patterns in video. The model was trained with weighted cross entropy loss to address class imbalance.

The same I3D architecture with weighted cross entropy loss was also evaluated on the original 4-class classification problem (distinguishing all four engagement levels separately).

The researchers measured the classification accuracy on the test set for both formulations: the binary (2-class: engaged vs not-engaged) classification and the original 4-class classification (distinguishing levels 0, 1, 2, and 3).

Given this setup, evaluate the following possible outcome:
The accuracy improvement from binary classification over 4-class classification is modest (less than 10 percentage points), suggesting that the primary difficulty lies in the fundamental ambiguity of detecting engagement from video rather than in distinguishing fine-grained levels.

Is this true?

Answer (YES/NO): NO